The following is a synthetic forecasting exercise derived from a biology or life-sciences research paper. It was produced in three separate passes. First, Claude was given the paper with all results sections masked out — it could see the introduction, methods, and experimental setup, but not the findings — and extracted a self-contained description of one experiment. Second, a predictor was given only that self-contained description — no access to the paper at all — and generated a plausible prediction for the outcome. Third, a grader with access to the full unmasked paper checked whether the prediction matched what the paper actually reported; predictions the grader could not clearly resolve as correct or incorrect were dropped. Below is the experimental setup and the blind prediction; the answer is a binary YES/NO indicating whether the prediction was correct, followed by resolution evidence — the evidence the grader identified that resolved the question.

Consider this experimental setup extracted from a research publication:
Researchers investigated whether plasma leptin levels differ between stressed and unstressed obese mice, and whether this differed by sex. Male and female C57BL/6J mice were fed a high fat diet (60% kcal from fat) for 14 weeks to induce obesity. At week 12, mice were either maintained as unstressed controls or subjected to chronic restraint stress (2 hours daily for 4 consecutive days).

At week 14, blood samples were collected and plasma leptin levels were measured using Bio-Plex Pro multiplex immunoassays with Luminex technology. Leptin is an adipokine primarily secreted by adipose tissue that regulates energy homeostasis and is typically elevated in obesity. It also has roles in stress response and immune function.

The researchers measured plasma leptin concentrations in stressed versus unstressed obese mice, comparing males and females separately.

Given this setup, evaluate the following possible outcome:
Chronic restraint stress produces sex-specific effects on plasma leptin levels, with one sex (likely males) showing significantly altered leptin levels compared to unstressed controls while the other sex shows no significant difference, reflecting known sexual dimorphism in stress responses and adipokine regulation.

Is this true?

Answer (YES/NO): NO